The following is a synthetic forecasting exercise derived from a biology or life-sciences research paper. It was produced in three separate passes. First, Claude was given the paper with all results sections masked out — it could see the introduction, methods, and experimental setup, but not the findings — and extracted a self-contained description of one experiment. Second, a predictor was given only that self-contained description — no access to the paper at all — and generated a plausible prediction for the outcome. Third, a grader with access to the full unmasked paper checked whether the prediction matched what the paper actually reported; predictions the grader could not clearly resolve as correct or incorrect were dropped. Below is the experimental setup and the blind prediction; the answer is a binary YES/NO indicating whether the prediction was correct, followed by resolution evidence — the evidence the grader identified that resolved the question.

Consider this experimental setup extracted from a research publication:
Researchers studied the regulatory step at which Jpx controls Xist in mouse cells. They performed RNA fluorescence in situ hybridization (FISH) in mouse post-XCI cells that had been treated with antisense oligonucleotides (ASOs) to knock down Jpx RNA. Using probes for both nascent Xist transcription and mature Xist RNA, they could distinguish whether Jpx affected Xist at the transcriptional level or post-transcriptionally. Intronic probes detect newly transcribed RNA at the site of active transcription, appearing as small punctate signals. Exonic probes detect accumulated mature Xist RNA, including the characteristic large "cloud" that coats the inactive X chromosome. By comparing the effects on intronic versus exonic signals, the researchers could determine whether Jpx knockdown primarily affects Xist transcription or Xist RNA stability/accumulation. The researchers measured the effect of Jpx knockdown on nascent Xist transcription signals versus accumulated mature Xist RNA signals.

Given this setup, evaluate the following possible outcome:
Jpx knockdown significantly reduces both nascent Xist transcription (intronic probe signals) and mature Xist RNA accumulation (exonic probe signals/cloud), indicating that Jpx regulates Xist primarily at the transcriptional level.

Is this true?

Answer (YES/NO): NO